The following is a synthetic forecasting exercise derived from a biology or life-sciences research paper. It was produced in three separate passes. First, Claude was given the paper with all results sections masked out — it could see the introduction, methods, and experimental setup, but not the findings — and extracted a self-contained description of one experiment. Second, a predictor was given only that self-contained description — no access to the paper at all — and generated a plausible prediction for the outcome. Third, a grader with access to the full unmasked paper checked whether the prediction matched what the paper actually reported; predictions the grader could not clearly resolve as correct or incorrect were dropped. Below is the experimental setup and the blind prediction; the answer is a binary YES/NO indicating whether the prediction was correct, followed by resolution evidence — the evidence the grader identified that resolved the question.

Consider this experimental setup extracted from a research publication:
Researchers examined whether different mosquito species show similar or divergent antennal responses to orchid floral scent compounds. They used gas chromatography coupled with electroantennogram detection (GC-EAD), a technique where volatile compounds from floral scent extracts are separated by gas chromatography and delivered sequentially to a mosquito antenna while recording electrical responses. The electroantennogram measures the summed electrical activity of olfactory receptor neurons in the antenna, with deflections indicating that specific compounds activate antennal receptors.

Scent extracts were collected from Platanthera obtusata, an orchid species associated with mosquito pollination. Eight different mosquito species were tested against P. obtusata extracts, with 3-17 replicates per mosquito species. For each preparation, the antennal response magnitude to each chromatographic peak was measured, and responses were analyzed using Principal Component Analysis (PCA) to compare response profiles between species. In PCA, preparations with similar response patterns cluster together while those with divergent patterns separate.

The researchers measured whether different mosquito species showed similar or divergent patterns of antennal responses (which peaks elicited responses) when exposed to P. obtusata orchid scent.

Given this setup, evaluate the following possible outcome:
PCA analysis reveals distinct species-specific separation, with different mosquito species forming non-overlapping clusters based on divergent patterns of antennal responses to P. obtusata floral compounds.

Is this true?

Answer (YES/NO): NO